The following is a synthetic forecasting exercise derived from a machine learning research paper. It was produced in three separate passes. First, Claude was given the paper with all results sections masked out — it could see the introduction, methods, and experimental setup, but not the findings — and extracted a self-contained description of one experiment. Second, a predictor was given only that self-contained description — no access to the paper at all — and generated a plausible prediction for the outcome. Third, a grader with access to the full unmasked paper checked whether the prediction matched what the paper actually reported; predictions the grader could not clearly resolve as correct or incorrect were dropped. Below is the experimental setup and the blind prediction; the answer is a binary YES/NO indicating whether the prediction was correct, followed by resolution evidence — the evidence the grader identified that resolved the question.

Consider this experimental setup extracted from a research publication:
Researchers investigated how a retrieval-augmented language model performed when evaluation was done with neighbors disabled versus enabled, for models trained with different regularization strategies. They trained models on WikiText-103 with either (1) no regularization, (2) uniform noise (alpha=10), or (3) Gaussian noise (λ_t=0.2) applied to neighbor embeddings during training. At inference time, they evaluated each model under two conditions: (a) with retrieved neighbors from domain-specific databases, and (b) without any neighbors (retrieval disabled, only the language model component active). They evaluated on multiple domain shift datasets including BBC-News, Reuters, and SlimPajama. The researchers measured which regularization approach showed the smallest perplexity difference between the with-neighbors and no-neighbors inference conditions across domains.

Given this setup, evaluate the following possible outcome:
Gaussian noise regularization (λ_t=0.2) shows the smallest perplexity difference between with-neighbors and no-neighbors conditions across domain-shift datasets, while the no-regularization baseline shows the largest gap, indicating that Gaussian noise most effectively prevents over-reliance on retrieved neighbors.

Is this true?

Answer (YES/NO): NO